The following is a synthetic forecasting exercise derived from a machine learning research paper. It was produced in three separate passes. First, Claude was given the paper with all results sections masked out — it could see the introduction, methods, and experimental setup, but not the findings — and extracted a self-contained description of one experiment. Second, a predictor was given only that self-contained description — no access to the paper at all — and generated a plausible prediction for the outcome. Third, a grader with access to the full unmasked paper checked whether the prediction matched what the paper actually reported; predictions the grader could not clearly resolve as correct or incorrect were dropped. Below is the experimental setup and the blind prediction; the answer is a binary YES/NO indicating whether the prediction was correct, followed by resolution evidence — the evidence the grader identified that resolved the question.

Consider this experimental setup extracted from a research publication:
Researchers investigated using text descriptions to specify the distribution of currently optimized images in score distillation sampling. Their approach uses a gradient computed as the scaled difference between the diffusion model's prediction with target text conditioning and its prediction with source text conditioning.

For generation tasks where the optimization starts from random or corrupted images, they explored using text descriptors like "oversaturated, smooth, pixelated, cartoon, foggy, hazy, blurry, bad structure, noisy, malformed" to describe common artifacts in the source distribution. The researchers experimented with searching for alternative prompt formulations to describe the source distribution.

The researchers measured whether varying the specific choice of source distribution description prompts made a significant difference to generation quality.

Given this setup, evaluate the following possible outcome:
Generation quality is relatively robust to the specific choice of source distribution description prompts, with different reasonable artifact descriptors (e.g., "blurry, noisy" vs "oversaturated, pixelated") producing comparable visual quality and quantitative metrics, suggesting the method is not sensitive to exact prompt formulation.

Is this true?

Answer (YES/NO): YES